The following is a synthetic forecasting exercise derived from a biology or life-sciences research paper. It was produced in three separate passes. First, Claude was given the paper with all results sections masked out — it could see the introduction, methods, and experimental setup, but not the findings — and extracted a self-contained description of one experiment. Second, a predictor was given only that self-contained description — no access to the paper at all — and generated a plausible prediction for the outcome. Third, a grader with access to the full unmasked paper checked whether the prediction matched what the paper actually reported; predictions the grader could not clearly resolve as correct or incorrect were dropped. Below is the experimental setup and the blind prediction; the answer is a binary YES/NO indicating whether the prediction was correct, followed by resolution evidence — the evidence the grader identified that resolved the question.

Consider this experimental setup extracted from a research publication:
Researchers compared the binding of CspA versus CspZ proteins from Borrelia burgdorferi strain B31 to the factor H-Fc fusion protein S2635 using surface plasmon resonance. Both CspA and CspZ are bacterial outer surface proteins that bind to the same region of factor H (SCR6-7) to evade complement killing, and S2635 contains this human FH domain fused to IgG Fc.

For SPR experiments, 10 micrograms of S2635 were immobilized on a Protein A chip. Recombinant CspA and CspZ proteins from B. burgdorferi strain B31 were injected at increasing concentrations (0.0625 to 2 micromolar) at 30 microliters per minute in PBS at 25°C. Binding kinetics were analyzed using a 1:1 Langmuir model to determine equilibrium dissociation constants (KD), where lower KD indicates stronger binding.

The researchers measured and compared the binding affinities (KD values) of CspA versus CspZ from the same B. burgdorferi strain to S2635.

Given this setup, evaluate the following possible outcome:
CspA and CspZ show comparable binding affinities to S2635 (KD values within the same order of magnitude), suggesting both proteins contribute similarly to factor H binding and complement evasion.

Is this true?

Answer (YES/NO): YES